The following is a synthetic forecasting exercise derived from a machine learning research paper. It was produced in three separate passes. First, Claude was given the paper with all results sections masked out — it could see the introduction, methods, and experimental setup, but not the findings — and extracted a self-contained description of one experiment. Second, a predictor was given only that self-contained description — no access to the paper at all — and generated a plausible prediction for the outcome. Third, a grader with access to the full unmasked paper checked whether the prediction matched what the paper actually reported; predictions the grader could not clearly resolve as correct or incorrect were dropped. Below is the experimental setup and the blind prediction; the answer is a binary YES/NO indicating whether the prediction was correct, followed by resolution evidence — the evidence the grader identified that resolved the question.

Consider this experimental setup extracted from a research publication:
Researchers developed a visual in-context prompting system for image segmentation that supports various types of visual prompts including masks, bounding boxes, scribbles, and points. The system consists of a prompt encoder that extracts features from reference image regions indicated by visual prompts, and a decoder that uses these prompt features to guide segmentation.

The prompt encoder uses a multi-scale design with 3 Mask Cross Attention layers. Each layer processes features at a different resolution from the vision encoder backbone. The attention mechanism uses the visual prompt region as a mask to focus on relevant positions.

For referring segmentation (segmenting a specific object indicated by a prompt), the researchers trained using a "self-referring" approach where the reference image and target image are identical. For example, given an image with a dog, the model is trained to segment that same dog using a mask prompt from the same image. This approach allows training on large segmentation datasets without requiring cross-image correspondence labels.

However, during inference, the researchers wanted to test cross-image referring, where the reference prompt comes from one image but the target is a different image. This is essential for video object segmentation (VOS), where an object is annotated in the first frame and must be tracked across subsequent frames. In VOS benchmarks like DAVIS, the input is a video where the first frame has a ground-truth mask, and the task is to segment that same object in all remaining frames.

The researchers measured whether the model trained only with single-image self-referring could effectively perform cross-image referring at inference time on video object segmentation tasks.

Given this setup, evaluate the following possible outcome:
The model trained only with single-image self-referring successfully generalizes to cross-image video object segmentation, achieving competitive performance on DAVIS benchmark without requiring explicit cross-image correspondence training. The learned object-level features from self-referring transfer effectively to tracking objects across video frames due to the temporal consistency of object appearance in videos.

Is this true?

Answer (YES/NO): YES